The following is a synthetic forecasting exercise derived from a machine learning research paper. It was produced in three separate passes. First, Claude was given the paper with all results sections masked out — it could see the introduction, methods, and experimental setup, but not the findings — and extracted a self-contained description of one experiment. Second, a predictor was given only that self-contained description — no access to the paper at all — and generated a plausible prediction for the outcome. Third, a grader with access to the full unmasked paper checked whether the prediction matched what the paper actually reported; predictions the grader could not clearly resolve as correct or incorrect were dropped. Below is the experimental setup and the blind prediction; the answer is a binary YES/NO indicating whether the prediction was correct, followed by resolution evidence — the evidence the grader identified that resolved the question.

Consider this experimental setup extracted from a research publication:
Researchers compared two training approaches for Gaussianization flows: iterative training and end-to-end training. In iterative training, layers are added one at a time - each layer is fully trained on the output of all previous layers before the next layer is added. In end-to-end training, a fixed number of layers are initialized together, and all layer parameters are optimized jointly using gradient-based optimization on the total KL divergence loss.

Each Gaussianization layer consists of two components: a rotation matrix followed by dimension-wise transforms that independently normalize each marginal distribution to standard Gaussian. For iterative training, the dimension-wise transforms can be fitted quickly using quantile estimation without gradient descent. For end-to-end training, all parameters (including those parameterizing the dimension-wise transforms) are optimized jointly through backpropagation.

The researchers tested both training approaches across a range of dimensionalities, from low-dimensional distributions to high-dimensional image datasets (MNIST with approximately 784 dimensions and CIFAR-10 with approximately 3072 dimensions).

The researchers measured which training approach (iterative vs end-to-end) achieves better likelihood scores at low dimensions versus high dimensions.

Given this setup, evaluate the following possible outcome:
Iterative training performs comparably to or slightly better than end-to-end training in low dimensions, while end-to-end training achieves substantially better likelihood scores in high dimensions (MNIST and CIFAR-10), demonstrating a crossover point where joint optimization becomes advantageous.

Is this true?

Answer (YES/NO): NO